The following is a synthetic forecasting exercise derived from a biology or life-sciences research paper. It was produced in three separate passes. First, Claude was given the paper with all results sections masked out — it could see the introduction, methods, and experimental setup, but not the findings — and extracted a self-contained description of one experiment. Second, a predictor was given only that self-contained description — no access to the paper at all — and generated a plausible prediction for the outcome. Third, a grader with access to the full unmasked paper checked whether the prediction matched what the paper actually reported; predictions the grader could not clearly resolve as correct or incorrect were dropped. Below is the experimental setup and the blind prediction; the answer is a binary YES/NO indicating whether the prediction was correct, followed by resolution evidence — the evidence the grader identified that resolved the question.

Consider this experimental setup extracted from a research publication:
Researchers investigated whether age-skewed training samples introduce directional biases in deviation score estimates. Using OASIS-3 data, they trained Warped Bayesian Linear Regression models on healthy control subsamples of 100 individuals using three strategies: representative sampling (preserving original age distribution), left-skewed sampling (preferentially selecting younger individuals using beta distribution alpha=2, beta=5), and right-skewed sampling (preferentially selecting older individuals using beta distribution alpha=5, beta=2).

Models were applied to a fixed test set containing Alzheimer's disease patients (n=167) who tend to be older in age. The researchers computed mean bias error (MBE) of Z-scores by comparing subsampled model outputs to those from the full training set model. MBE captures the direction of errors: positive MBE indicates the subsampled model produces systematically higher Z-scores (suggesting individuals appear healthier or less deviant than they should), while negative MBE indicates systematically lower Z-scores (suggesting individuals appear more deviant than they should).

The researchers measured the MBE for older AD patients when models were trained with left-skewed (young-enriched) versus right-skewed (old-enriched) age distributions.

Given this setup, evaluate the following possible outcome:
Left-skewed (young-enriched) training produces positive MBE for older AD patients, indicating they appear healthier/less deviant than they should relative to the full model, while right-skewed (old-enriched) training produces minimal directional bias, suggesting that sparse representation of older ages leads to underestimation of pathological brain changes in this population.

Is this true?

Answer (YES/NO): NO